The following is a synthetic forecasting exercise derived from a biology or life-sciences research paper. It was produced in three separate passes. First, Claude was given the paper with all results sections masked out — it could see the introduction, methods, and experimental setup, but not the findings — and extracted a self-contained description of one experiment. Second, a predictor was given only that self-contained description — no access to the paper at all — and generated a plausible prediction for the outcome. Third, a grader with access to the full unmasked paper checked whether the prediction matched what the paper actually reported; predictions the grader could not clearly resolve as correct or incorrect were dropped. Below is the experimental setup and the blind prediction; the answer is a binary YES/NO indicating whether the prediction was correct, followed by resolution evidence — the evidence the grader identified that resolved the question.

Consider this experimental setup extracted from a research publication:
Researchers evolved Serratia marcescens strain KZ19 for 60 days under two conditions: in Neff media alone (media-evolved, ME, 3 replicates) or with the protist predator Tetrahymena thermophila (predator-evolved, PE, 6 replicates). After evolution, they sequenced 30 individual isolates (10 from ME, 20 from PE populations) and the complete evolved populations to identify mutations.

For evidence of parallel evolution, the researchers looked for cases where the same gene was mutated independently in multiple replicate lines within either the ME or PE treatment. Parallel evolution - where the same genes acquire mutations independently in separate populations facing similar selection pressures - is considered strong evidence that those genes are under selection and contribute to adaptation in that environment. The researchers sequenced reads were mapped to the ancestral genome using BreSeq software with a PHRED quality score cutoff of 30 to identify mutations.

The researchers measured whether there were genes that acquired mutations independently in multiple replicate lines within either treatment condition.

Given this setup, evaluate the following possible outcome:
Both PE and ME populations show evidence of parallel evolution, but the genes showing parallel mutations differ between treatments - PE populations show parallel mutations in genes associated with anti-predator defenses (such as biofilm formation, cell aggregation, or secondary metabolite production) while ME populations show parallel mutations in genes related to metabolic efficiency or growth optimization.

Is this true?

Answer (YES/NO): NO